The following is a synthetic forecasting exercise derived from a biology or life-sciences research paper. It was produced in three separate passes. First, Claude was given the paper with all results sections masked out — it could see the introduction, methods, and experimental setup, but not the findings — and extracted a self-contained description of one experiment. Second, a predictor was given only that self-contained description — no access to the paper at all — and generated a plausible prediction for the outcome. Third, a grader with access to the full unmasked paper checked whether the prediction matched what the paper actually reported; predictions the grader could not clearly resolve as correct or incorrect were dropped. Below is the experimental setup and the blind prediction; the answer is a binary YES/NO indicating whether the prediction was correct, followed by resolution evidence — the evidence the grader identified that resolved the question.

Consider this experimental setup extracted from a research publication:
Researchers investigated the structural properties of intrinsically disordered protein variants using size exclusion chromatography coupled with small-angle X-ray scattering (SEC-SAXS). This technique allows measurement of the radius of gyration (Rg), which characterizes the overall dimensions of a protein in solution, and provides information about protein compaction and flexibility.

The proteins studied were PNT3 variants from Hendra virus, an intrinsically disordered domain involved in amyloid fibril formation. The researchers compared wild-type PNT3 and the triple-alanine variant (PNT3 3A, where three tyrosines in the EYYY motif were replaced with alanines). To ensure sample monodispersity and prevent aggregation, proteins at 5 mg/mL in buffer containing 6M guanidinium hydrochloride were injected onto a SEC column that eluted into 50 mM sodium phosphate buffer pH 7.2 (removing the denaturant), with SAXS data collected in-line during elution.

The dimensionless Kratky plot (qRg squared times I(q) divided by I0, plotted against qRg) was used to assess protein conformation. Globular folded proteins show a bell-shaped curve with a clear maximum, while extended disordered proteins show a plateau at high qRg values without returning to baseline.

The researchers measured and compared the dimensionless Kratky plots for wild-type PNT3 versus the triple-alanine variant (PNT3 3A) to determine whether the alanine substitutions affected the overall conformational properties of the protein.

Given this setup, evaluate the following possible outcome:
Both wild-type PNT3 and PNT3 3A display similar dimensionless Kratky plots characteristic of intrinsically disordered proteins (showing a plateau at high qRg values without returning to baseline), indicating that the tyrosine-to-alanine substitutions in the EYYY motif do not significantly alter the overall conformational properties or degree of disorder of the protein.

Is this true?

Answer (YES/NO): YES